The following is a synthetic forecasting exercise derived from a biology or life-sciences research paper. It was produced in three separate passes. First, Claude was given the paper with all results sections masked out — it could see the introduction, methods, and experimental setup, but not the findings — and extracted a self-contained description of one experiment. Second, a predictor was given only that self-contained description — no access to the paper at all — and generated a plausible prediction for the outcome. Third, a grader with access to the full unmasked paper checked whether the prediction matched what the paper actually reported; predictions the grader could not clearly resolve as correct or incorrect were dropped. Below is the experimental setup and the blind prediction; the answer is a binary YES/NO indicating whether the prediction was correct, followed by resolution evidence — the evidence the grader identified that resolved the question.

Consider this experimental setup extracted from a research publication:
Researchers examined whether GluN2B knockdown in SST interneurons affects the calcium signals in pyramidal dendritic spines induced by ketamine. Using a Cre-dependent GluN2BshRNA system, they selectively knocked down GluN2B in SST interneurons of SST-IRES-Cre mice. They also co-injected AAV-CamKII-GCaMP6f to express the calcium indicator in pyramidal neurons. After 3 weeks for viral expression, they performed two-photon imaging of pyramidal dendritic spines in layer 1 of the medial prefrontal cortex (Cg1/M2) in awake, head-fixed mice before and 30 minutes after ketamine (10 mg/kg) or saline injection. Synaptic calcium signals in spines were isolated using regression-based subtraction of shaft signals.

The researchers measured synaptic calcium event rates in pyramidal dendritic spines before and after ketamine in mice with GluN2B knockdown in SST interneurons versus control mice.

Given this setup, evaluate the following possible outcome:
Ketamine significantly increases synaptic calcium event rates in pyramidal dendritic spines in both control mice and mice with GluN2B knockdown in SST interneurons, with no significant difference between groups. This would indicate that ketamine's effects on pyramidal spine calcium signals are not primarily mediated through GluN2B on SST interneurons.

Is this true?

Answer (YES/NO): NO